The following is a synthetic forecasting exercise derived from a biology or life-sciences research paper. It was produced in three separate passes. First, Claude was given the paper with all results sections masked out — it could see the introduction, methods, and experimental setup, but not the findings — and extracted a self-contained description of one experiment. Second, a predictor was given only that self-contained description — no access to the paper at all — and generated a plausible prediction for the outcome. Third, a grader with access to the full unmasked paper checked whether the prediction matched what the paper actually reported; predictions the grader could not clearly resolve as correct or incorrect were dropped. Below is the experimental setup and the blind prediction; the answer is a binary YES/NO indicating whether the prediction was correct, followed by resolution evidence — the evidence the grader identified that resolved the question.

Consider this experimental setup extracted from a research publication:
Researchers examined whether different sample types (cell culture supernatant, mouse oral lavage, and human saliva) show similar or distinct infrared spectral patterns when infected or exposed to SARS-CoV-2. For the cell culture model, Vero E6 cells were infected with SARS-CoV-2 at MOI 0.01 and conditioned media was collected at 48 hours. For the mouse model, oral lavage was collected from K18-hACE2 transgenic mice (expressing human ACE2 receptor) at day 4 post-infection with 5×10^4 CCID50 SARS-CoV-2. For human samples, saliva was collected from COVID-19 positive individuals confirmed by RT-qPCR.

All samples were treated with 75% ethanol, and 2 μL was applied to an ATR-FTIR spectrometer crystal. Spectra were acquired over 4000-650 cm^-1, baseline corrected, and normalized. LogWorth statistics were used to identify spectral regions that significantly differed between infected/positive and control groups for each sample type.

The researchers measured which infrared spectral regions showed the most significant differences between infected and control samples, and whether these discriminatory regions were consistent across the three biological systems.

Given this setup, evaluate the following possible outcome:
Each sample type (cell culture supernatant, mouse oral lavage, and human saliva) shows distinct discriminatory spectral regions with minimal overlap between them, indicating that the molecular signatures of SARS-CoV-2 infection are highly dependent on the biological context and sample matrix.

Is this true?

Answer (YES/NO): NO